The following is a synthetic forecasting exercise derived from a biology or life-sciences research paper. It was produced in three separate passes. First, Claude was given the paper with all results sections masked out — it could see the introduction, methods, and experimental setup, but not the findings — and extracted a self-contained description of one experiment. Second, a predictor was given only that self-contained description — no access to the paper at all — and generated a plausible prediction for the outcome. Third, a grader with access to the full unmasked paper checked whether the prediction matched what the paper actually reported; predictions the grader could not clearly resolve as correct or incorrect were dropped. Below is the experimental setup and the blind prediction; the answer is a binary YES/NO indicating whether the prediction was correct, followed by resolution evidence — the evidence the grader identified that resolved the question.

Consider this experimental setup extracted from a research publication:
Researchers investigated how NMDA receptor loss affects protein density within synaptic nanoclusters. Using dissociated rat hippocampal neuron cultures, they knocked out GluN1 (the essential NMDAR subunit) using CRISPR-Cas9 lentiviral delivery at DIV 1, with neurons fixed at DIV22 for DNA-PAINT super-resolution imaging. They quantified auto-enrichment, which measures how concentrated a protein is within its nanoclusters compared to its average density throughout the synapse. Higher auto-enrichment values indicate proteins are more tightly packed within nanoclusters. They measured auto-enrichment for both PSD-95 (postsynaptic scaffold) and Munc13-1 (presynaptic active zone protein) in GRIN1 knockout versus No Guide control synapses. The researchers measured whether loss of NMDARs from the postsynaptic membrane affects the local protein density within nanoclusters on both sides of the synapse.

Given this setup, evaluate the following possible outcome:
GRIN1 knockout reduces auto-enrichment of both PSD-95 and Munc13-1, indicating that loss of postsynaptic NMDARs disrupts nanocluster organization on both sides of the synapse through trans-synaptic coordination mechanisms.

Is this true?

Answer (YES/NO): NO